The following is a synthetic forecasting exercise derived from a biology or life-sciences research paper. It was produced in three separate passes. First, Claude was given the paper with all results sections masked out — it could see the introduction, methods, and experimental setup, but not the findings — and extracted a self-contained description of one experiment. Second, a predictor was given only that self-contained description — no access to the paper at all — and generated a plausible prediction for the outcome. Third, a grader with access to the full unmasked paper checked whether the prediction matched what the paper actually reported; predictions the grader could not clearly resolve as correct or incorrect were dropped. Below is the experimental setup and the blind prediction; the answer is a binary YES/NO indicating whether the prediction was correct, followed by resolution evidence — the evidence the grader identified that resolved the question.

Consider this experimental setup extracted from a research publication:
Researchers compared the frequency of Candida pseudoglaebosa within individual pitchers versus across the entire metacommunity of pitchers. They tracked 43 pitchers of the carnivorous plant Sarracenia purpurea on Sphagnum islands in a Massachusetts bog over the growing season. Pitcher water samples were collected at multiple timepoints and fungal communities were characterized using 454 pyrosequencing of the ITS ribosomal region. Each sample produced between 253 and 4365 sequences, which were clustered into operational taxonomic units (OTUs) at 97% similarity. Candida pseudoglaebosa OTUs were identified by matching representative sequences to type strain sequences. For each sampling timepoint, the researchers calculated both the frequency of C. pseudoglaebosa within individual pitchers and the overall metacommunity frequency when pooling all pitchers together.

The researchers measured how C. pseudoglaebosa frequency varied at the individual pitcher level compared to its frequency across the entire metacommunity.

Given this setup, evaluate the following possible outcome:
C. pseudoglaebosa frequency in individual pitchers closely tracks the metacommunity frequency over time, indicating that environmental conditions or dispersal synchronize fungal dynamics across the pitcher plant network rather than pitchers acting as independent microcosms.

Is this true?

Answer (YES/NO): NO